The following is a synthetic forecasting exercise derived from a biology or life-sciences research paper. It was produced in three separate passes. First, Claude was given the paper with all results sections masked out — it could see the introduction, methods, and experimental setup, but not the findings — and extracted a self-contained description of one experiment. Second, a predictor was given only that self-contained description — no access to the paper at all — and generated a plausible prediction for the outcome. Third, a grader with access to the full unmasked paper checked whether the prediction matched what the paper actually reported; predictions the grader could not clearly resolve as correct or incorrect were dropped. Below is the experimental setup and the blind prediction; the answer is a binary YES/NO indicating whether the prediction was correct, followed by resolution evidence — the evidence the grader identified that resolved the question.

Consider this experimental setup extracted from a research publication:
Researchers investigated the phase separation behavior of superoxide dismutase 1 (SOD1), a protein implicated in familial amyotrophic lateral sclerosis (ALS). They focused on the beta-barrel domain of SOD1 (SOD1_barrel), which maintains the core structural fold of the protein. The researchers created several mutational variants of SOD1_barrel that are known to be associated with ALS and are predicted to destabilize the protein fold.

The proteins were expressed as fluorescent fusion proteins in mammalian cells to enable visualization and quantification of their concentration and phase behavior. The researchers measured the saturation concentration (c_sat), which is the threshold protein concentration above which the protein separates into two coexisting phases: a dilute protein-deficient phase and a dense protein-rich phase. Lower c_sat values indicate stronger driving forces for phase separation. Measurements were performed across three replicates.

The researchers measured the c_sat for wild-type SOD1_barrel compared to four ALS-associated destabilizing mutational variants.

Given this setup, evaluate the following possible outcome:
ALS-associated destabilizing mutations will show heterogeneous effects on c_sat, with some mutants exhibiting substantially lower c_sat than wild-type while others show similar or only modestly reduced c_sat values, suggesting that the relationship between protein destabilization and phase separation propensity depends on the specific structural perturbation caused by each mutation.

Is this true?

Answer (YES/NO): NO